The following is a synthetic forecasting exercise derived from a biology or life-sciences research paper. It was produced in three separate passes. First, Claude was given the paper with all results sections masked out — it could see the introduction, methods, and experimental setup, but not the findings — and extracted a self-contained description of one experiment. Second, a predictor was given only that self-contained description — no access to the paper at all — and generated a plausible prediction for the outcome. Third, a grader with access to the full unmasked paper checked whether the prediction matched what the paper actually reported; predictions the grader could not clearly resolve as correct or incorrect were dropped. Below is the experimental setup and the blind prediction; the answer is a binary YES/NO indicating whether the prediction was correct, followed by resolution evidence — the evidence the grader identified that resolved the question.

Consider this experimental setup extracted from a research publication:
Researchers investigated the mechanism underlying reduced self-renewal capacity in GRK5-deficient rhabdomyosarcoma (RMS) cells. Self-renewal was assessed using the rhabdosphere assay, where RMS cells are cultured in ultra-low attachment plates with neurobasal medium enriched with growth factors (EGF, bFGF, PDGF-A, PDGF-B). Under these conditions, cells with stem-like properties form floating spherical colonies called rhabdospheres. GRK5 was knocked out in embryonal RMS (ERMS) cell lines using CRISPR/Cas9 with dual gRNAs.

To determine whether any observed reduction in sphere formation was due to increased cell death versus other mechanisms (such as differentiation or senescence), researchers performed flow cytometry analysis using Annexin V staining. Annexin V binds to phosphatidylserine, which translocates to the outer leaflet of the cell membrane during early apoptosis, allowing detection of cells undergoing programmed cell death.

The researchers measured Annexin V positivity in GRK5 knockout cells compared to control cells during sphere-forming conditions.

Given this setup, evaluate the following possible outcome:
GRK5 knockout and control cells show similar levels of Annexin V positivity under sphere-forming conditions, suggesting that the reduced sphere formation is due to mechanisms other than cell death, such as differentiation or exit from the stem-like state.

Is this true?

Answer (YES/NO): NO